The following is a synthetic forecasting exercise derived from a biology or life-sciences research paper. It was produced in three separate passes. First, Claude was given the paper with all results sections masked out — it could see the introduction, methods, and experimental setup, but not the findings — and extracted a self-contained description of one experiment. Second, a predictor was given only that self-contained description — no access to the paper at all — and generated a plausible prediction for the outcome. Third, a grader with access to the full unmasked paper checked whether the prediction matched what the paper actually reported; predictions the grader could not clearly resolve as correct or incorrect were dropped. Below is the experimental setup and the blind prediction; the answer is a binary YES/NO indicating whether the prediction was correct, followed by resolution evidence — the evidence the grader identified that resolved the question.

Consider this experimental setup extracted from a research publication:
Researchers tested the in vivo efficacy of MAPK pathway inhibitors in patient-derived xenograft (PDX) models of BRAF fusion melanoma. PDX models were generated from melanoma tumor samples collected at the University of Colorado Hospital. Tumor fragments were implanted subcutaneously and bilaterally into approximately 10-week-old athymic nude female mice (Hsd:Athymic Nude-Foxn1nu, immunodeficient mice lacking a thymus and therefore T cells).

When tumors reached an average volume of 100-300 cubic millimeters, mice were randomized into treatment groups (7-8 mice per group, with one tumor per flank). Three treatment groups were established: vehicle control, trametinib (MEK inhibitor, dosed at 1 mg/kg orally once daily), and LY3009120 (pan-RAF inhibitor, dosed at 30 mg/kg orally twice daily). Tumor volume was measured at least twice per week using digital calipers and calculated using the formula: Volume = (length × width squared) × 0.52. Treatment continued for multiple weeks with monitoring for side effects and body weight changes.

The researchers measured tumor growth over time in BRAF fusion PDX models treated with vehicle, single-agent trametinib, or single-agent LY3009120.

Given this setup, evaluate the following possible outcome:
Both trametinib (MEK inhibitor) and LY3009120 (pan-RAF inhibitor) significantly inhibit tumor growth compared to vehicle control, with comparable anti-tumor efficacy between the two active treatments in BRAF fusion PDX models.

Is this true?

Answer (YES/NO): NO